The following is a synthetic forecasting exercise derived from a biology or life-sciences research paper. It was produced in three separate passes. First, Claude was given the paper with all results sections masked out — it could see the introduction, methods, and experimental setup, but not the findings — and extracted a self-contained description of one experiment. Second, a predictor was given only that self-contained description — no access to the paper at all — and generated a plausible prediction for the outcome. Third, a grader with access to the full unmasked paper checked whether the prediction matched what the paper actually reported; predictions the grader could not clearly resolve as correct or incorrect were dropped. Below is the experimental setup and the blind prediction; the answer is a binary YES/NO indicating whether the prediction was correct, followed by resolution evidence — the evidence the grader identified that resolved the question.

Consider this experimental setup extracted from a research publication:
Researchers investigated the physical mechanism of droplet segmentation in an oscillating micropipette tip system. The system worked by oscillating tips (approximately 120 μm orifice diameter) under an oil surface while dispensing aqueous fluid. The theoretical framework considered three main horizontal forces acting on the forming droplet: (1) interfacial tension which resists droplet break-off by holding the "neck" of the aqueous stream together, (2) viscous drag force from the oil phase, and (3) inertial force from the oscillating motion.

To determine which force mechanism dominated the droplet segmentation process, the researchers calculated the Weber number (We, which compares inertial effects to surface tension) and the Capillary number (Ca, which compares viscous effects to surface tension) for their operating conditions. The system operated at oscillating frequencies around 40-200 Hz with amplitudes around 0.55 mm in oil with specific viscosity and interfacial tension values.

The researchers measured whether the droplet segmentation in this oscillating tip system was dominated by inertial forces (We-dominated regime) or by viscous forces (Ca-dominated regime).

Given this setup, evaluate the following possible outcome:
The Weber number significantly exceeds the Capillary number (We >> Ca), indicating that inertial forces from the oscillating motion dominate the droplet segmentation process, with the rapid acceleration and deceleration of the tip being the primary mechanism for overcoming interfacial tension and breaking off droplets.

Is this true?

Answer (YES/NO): YES